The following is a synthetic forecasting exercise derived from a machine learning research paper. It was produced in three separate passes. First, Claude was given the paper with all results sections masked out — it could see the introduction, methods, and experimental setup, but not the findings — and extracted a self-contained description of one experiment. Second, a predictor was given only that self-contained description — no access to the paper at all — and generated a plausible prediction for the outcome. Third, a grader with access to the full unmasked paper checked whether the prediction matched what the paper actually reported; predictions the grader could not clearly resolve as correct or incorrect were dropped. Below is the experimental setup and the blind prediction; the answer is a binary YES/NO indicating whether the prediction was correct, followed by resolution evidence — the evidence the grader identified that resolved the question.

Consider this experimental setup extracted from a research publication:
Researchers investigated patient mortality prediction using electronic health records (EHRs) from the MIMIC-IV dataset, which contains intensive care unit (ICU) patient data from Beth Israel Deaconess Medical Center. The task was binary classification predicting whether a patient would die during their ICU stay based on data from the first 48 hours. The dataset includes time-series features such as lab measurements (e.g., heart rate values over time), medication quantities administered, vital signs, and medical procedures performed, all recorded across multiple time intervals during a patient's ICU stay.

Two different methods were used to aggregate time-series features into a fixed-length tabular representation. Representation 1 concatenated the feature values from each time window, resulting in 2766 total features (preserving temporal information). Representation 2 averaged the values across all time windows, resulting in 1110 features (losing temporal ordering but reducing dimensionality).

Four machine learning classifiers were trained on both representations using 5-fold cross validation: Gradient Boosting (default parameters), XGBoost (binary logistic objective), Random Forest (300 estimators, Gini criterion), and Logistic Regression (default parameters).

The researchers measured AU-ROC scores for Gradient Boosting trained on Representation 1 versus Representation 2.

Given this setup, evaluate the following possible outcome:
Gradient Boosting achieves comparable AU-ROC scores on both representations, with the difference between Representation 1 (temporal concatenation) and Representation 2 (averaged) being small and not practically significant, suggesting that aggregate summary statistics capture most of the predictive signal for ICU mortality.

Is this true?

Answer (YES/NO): YES